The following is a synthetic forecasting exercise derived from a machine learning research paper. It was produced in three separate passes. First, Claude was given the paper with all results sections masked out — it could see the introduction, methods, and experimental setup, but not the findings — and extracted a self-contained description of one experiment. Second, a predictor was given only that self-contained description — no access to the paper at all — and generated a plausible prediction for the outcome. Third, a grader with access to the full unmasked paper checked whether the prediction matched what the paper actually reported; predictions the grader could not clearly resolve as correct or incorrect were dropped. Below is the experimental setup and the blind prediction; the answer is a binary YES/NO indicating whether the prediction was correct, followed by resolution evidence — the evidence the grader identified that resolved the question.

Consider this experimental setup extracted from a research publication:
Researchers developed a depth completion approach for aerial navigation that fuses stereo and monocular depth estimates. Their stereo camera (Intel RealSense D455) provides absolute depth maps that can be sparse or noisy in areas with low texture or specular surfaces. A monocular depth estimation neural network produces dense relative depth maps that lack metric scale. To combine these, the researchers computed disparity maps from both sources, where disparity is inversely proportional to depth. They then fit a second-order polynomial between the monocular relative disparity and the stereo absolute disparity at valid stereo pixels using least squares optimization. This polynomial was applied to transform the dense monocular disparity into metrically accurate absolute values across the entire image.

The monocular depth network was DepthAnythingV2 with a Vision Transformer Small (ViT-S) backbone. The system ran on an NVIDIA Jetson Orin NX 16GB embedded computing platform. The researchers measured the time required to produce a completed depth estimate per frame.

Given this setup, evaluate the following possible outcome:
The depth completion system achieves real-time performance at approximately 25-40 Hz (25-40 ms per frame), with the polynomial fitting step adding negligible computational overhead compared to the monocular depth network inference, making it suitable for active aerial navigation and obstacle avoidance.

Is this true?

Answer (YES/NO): YES